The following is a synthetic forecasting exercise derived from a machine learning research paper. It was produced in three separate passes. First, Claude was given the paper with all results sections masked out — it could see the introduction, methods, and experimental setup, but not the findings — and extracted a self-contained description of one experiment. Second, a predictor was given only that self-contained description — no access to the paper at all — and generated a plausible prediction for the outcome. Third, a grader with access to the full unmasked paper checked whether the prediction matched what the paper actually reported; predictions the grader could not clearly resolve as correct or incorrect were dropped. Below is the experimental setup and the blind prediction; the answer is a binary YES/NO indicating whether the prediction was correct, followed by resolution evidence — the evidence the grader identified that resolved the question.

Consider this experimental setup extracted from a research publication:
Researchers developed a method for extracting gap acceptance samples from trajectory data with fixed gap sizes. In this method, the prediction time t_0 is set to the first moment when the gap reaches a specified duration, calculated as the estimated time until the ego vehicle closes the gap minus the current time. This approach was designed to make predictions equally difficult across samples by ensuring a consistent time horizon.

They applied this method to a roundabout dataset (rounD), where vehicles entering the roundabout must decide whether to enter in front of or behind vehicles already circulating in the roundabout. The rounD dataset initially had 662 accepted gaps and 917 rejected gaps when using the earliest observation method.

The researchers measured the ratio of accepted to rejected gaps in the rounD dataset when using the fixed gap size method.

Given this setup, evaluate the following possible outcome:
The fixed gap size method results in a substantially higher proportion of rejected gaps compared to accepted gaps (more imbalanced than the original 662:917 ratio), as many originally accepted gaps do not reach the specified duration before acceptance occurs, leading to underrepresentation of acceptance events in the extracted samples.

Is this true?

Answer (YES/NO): NO